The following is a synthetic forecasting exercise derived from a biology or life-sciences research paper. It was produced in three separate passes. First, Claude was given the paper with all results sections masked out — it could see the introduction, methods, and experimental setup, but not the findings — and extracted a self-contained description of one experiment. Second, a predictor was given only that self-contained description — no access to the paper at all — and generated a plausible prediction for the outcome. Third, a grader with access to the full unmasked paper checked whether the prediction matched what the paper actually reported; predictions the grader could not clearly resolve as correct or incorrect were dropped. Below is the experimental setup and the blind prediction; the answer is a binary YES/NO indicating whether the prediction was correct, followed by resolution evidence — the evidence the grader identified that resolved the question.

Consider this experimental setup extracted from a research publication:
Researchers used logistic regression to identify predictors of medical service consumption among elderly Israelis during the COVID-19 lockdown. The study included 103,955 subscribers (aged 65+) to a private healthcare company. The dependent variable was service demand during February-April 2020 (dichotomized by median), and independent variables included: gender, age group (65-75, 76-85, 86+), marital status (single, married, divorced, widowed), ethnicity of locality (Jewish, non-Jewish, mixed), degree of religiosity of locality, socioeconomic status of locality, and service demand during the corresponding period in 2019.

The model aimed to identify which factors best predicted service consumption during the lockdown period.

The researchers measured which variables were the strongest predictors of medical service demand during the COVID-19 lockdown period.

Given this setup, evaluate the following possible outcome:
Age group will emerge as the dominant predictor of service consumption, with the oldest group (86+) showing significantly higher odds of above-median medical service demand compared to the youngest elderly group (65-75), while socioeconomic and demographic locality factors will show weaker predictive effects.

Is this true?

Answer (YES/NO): NO